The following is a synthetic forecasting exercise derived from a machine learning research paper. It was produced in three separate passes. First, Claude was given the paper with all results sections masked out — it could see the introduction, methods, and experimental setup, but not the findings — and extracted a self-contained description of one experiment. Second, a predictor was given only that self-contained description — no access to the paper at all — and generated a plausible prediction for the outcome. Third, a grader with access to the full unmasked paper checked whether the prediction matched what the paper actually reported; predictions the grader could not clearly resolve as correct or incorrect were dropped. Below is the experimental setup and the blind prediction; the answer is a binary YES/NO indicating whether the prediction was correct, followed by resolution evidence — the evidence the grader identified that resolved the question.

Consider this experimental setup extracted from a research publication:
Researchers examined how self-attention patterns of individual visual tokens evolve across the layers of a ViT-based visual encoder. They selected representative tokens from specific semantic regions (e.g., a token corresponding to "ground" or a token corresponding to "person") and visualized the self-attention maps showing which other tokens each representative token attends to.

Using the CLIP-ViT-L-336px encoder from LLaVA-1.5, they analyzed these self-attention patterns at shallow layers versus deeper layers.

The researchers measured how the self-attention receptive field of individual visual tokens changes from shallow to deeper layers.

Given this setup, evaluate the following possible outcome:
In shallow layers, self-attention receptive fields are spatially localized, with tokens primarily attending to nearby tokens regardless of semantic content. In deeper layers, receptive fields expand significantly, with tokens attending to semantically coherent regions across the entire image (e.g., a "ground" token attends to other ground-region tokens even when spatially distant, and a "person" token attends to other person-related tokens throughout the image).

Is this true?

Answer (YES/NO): NO